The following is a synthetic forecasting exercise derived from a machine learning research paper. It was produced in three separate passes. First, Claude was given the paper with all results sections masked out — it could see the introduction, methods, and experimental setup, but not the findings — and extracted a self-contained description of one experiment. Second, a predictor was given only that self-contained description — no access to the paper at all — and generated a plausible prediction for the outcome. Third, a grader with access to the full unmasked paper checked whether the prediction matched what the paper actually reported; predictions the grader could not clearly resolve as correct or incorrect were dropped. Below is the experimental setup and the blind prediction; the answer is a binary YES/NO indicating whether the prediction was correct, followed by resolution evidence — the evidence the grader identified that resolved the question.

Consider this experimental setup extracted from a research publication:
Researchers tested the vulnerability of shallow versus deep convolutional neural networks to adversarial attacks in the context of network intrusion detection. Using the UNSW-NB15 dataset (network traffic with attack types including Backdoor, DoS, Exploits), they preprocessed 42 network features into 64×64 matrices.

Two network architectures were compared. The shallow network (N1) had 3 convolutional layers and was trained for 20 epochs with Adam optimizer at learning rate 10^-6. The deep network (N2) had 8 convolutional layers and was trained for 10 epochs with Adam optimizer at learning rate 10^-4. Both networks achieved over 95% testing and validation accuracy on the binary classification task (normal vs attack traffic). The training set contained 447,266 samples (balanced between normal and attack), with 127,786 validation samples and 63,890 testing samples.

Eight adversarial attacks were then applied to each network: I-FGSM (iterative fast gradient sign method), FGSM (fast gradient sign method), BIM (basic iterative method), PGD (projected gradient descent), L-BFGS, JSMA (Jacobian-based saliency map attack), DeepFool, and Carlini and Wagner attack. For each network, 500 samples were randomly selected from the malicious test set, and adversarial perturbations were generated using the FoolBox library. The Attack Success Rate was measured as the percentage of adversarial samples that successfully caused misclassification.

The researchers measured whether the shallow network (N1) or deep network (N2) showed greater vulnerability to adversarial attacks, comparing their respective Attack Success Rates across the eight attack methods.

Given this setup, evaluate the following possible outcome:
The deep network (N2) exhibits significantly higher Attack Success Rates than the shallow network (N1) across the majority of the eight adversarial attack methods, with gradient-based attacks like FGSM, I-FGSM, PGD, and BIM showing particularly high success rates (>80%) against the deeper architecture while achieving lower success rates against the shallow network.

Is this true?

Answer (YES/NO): YES